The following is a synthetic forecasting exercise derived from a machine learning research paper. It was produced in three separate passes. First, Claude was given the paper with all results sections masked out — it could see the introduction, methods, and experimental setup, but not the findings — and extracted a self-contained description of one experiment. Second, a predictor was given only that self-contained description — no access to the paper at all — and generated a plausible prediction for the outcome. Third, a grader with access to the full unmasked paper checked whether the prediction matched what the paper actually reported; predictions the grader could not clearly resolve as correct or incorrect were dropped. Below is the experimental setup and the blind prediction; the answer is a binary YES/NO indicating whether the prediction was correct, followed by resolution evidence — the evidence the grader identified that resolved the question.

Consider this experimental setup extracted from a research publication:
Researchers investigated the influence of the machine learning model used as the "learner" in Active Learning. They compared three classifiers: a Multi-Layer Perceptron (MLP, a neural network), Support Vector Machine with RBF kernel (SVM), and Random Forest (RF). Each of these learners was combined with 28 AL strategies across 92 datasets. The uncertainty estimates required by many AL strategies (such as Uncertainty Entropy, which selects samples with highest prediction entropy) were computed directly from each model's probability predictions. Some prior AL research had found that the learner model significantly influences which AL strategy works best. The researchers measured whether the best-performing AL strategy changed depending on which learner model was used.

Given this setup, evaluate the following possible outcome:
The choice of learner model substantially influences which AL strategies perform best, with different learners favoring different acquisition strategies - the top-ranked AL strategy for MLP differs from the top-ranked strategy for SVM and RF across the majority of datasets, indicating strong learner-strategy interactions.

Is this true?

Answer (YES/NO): NO